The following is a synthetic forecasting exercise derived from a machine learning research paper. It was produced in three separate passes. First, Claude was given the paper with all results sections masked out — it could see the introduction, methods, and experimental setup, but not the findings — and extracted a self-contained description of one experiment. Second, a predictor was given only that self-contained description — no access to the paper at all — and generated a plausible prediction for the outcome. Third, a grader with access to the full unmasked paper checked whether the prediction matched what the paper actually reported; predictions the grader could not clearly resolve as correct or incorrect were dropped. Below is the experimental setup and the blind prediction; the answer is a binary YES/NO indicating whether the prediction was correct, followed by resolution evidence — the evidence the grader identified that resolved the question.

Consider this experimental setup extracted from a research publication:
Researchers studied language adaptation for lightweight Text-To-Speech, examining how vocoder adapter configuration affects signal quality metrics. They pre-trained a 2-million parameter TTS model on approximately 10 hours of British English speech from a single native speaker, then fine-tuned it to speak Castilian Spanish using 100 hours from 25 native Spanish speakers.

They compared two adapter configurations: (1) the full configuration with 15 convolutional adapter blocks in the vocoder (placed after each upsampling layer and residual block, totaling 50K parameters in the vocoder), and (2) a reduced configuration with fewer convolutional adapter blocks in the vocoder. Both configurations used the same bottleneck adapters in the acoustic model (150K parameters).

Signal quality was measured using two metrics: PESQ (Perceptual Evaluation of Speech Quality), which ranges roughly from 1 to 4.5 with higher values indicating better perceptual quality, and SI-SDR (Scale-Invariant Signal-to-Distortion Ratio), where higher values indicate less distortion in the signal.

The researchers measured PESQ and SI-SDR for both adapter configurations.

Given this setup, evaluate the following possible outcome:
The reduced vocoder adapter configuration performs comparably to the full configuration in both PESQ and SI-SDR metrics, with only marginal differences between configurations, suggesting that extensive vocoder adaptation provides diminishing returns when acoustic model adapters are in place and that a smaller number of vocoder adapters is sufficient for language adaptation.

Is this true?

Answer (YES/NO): NO